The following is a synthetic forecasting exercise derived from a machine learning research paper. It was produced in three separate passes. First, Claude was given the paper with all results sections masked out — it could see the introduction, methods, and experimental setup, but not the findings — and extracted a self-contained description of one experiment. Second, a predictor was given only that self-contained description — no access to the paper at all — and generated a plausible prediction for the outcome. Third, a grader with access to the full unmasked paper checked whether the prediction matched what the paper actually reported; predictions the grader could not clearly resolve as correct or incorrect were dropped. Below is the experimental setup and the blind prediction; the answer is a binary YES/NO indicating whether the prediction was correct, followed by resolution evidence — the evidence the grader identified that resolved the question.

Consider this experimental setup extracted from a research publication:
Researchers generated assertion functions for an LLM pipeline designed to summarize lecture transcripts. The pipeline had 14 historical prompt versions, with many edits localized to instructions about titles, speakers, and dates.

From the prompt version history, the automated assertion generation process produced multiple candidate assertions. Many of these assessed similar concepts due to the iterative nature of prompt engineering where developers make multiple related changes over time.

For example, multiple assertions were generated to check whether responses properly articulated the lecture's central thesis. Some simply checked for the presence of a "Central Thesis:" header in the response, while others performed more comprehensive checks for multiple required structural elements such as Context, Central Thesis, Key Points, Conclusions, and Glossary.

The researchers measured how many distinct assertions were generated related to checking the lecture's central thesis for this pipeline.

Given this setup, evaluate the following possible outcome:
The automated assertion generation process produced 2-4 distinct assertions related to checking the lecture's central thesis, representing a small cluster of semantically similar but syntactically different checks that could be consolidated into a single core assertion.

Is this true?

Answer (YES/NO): NO